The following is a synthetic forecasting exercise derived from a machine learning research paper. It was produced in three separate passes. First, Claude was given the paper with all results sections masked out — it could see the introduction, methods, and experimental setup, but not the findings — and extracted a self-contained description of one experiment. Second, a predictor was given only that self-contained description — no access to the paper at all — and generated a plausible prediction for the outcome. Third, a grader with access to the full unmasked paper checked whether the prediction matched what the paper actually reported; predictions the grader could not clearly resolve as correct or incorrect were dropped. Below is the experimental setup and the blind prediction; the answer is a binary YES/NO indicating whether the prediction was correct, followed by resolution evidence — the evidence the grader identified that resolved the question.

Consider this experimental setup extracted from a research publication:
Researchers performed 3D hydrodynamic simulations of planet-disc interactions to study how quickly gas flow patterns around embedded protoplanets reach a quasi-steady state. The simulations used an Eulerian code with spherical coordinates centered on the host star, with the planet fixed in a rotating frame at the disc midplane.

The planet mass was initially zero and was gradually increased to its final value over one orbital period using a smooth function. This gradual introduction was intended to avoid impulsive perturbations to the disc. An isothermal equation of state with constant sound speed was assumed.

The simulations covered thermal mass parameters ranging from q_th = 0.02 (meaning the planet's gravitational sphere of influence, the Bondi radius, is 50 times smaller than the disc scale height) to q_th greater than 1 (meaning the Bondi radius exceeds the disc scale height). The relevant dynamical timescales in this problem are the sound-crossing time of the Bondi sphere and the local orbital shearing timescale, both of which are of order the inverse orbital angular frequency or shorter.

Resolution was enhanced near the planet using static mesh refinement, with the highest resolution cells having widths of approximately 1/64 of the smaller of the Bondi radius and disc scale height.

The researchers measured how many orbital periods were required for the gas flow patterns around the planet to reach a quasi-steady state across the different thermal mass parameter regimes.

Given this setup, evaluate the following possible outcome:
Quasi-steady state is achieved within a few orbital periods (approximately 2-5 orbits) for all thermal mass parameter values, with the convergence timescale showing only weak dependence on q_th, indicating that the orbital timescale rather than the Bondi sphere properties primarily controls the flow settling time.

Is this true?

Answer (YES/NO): NO